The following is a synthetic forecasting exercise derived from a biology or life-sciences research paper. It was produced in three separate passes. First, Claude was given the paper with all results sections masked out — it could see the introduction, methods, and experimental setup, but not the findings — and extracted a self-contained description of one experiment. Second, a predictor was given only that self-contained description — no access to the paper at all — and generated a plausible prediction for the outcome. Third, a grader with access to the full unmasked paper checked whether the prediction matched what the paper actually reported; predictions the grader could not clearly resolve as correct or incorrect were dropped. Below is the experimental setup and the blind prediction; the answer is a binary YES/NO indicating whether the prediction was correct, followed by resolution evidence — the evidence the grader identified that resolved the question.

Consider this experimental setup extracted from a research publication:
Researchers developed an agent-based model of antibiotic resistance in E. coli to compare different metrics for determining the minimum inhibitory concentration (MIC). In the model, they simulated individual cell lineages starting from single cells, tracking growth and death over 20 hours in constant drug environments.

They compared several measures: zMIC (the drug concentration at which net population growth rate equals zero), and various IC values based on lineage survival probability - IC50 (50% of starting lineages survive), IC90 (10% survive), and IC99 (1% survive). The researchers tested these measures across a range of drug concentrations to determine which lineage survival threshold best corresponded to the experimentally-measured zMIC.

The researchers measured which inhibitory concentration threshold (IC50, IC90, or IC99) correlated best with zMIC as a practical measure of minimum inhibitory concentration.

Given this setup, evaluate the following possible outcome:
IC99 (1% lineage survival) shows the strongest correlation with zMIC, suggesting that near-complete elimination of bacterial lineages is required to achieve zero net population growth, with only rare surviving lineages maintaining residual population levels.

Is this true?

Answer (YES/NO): NO